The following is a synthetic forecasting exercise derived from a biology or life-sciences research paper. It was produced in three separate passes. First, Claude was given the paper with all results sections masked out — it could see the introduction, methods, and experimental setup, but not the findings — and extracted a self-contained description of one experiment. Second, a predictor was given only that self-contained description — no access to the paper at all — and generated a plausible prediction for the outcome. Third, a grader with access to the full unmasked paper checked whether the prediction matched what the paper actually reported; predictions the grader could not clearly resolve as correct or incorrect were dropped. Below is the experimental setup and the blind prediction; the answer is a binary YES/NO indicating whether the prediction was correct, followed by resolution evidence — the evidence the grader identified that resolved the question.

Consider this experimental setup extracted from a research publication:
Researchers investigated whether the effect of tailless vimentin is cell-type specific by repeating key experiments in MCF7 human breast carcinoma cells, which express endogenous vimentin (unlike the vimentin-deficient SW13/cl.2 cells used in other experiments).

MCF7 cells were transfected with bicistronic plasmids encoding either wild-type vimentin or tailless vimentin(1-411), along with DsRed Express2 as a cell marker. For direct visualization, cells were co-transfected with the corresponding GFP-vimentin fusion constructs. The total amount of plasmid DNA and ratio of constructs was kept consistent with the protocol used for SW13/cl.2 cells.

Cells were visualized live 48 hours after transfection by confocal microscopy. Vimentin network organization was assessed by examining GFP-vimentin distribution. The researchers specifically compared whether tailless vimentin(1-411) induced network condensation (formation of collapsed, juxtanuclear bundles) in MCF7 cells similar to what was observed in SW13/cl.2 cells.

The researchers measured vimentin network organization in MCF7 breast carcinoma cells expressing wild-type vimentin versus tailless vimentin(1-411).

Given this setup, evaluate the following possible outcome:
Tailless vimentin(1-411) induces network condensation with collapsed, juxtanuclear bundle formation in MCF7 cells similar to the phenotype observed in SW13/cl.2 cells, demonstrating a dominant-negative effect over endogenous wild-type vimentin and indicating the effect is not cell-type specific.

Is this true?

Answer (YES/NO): NO